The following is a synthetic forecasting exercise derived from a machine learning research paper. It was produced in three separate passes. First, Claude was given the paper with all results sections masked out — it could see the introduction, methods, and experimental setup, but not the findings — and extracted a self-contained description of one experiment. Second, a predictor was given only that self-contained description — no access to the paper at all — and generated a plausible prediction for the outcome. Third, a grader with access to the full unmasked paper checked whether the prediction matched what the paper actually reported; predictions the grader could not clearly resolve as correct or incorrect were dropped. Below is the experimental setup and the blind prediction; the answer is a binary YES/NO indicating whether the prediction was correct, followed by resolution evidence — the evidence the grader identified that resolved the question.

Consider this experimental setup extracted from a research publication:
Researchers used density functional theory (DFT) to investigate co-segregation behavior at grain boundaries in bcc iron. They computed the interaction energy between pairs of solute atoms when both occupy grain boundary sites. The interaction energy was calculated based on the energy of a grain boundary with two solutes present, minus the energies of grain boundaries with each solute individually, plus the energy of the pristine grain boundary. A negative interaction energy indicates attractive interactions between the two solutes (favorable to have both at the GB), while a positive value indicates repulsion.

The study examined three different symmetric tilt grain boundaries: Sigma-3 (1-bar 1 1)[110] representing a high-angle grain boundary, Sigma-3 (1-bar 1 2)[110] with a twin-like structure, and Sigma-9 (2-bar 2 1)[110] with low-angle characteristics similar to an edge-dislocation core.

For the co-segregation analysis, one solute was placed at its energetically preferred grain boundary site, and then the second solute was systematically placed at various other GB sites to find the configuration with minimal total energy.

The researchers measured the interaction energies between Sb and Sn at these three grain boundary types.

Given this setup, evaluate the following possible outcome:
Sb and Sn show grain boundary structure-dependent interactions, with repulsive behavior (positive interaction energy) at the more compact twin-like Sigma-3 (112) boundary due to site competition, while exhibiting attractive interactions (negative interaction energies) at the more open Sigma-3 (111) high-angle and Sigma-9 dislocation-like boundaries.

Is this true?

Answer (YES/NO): NO